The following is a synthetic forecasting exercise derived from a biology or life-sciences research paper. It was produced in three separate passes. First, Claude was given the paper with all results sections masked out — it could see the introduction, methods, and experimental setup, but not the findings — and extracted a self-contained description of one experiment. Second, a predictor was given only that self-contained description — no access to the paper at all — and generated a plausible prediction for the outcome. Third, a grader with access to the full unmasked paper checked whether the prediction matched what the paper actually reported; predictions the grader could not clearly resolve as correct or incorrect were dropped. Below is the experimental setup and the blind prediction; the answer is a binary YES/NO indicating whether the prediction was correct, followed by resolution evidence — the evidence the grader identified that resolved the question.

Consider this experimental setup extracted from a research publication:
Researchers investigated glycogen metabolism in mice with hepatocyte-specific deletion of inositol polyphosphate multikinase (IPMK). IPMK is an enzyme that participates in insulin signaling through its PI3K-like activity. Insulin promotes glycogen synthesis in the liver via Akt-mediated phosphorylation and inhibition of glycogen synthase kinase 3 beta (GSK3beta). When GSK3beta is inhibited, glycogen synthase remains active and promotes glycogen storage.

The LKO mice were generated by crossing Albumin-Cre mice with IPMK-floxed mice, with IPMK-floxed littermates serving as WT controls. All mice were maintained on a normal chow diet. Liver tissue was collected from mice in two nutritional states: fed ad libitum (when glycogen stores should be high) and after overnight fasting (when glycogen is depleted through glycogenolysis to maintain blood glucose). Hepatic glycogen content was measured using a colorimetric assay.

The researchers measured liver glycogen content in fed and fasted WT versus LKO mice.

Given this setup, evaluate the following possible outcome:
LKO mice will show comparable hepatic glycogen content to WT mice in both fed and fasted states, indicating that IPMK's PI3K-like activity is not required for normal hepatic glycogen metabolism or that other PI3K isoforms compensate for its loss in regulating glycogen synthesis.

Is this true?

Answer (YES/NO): NO